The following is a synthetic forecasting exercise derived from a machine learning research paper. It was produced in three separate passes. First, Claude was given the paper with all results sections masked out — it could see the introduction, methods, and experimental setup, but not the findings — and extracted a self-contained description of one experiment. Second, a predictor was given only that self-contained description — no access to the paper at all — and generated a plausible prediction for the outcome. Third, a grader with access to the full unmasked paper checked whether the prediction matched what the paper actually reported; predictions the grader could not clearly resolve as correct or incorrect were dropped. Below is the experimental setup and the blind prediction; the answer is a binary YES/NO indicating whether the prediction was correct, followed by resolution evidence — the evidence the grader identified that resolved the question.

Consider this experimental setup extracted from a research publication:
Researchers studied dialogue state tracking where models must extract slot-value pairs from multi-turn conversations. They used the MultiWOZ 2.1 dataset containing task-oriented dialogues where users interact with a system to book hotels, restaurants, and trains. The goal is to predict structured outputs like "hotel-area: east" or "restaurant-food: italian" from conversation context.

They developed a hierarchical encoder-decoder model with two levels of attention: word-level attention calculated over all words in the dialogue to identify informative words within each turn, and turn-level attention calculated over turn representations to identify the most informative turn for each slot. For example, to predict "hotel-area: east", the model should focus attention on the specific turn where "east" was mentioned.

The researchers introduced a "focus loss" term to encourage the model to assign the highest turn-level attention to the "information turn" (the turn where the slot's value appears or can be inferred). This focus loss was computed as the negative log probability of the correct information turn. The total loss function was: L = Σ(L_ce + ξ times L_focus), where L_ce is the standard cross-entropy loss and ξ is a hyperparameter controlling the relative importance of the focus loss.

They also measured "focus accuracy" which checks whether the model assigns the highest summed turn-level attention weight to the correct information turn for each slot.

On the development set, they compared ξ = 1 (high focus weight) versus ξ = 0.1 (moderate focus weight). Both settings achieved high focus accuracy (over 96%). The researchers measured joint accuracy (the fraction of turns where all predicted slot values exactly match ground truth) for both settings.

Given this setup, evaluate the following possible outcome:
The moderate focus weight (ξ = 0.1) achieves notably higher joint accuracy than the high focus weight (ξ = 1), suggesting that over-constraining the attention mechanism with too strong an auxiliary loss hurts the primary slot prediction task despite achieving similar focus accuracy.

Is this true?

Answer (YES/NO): YES